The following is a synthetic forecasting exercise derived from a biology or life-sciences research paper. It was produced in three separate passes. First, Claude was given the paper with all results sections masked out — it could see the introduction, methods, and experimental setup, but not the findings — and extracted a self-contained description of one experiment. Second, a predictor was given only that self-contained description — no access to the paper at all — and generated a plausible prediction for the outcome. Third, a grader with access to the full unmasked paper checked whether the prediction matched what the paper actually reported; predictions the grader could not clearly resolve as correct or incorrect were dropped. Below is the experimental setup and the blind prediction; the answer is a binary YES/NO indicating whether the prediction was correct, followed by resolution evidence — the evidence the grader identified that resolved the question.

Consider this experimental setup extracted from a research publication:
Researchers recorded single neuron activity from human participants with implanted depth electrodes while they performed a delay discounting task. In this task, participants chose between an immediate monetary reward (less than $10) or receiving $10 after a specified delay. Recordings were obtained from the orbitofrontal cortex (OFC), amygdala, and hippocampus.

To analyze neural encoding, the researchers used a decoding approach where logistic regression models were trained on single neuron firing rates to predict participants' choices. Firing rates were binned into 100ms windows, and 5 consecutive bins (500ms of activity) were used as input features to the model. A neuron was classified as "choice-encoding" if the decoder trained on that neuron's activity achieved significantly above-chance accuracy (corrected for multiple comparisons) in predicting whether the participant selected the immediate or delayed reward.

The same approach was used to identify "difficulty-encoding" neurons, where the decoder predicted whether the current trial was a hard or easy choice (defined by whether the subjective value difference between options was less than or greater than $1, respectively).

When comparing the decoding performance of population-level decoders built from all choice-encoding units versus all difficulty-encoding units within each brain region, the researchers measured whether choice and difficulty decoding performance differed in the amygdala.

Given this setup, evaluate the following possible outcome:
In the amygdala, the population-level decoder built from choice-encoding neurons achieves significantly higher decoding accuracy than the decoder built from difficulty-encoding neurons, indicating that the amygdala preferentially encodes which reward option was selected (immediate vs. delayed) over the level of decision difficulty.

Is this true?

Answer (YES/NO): NO